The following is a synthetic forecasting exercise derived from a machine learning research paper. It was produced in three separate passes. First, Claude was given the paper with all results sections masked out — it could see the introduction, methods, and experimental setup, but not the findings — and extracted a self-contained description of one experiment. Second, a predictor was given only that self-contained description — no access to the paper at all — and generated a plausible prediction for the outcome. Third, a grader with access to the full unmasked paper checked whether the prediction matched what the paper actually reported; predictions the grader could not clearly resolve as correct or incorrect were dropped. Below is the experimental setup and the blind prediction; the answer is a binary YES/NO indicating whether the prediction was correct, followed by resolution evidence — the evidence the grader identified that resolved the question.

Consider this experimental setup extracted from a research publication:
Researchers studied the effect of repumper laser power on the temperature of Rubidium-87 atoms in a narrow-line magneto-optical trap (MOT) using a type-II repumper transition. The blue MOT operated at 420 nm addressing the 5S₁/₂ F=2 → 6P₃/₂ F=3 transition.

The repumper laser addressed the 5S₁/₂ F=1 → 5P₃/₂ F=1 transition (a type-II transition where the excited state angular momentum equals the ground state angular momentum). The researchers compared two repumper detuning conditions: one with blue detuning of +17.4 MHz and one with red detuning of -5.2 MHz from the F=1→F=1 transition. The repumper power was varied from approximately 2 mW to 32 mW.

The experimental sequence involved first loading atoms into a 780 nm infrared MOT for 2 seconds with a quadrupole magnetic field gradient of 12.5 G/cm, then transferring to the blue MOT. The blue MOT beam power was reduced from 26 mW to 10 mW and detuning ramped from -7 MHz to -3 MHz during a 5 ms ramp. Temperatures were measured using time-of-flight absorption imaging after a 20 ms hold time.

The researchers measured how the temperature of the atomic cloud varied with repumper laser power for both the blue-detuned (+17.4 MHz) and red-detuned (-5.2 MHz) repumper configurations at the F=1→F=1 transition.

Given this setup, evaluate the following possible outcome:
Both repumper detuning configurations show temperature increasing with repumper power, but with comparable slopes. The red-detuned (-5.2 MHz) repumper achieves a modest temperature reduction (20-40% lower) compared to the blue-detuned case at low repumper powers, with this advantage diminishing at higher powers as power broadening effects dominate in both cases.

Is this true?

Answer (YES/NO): NO